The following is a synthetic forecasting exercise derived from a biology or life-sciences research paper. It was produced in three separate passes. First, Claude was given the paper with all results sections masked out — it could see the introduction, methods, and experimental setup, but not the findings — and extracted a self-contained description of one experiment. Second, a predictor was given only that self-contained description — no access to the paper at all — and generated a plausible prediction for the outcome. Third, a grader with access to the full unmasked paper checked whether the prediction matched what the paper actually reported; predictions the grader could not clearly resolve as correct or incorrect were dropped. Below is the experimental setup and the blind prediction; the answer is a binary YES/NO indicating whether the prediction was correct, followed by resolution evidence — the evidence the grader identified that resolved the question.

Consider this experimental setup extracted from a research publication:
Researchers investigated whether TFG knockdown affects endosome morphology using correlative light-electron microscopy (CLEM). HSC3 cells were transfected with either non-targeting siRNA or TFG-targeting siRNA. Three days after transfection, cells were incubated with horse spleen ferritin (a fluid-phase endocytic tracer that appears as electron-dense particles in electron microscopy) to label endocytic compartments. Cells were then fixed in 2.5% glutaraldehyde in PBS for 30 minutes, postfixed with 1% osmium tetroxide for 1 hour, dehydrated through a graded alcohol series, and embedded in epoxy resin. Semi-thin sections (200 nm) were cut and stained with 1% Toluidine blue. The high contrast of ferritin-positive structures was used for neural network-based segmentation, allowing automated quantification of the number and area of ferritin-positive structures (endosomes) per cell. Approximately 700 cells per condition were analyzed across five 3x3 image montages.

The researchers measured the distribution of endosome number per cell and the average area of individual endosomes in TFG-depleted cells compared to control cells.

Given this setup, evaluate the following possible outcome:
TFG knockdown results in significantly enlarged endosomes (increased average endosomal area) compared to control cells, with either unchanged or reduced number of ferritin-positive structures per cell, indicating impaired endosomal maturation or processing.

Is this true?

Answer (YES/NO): NO